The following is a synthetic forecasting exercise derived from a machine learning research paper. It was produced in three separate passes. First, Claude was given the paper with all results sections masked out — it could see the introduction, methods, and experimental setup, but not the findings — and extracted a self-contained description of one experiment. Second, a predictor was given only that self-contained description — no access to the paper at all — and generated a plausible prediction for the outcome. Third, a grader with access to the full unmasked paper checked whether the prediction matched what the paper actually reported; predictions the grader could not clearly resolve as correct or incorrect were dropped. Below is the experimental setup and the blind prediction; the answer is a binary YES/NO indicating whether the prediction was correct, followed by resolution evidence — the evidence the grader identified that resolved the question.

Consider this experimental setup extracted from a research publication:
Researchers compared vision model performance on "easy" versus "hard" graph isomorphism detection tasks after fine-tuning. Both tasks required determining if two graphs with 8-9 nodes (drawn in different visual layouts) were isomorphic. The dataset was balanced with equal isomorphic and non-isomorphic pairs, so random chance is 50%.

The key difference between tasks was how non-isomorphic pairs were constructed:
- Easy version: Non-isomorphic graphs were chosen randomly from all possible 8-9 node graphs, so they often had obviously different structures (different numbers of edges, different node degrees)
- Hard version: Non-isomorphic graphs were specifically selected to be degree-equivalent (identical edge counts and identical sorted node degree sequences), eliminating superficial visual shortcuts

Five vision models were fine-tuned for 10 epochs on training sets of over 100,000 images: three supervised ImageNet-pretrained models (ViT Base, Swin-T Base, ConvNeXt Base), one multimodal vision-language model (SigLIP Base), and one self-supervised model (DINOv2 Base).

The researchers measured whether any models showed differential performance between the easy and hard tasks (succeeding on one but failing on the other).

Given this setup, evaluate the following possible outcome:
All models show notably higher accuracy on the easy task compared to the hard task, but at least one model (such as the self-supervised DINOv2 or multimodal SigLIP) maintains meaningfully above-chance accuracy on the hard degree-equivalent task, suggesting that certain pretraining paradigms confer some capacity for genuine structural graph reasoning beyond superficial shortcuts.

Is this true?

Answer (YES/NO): NO